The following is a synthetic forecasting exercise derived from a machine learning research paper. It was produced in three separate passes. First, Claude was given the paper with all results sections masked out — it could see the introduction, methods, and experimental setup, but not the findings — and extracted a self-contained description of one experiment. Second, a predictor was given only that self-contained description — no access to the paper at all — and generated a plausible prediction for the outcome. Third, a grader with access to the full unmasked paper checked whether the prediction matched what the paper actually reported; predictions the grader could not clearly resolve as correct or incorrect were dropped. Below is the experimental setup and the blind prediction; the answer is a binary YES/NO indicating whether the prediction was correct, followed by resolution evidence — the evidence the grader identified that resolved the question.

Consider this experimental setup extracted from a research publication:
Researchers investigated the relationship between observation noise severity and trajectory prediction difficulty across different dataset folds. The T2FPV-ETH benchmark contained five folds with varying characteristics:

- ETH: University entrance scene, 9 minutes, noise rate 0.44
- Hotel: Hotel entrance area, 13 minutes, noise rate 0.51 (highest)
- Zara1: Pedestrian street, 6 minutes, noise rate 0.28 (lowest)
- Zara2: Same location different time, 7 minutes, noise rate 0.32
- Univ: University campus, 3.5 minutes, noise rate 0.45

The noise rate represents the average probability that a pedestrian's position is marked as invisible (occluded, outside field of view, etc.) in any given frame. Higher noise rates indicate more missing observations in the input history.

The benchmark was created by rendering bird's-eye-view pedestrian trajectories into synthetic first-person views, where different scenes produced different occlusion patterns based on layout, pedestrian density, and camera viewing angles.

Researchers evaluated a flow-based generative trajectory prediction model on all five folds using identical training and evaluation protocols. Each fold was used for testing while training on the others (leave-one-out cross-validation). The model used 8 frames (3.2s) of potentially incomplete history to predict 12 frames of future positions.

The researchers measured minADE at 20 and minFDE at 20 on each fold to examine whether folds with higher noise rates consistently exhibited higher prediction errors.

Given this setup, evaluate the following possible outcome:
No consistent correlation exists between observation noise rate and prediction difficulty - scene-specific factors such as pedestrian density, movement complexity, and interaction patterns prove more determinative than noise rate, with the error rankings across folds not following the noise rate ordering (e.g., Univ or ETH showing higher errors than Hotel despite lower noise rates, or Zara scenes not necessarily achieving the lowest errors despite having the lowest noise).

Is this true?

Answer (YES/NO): NO